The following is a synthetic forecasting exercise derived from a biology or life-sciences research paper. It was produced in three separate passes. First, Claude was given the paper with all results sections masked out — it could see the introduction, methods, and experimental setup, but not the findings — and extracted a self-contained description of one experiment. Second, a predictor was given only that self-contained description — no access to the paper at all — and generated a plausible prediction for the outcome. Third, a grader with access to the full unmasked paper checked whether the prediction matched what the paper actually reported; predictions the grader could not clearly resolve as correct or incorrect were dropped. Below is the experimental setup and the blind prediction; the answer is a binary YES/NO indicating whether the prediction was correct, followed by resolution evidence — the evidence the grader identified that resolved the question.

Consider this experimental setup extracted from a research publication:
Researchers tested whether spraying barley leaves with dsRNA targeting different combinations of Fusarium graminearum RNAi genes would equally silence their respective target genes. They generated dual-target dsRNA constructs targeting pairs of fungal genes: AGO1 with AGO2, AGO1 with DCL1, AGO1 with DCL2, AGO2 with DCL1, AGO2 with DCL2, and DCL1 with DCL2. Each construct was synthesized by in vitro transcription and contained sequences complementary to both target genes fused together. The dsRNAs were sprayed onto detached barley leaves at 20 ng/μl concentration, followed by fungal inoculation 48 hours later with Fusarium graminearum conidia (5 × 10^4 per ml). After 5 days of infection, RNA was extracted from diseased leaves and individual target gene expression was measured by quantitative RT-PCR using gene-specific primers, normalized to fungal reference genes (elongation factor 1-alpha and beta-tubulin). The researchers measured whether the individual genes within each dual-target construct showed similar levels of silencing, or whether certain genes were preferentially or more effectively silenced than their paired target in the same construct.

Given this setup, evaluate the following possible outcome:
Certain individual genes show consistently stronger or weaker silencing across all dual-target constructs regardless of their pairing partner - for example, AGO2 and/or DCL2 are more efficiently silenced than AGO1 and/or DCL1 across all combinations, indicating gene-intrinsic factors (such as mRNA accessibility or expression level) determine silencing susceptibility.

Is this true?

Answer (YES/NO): NO